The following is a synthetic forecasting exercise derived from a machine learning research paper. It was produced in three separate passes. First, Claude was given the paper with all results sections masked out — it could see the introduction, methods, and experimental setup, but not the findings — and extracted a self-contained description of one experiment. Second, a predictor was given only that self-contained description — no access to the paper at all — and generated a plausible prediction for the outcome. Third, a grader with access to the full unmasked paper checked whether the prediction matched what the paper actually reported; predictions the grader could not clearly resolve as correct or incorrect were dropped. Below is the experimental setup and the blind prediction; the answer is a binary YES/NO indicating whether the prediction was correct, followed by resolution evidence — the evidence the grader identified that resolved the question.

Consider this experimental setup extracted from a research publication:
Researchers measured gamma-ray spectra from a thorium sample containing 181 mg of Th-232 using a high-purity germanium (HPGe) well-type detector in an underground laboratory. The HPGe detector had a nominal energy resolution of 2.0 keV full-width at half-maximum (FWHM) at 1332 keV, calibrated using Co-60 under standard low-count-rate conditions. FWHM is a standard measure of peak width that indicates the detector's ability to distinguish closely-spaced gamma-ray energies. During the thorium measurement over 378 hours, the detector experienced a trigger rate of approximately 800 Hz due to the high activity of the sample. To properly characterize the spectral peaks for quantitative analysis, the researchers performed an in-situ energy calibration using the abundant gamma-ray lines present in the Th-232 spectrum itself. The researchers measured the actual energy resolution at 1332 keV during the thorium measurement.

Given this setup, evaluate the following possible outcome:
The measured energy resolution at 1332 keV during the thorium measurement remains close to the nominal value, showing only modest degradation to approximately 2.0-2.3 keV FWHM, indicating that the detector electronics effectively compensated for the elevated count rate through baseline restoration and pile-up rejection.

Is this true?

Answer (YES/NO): NO